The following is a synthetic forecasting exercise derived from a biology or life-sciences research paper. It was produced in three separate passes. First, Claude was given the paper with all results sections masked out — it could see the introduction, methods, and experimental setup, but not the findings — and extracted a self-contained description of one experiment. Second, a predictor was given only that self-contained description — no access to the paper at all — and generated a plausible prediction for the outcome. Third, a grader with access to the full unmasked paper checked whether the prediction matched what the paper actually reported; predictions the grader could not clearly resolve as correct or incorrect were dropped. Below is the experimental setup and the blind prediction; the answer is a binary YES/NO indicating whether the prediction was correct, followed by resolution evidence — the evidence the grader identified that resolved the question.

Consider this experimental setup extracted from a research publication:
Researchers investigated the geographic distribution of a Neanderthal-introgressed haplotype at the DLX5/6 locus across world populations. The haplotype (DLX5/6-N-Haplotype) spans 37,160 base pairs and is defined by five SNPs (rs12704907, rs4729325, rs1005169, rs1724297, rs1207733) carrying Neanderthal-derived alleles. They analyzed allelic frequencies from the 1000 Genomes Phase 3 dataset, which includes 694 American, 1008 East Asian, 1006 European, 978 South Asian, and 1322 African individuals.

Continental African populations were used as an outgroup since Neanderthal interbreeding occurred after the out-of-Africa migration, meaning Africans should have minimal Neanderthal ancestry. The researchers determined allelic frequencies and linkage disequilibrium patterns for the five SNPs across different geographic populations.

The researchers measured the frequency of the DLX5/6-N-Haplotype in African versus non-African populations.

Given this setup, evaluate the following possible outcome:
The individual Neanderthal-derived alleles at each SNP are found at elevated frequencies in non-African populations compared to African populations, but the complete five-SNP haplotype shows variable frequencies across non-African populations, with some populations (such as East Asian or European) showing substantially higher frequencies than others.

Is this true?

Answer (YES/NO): NO